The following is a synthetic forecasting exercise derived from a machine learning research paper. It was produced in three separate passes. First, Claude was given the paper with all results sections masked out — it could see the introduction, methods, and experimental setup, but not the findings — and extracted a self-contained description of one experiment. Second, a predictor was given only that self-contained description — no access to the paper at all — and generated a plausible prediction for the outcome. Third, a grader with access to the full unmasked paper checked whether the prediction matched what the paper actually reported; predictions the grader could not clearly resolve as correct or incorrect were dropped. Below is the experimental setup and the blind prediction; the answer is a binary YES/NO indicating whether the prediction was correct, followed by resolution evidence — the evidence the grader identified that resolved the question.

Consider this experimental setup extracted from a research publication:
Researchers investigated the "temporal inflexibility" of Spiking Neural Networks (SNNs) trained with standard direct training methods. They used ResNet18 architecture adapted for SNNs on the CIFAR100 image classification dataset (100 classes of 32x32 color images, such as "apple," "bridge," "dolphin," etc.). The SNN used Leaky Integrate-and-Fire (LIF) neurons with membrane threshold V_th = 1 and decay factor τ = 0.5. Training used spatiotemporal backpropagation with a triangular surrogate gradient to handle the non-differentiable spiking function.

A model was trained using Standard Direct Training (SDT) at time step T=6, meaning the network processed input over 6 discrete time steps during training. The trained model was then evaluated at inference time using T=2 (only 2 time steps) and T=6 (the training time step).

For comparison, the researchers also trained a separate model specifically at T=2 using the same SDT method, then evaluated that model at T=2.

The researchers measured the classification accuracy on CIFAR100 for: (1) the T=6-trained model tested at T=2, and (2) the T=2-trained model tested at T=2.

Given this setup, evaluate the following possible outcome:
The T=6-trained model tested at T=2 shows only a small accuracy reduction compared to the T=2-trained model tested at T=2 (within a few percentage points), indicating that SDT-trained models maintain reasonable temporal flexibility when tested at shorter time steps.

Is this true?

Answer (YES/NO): NO